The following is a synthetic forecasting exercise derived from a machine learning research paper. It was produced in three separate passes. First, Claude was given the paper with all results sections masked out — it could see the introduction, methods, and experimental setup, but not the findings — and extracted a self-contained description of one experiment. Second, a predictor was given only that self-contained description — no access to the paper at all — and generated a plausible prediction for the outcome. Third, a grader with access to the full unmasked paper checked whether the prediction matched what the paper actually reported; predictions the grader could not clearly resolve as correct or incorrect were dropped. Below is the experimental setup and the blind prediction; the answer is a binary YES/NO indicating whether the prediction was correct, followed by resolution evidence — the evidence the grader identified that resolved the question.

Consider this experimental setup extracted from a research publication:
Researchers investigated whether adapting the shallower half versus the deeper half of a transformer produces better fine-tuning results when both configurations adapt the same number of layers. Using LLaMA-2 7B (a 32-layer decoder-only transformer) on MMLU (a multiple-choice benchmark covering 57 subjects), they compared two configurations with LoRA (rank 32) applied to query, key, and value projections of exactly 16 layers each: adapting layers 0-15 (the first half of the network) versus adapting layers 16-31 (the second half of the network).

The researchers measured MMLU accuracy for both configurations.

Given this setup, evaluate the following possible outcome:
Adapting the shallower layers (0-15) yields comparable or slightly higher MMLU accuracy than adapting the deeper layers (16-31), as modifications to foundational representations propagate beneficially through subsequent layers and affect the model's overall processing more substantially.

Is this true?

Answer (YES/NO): YES